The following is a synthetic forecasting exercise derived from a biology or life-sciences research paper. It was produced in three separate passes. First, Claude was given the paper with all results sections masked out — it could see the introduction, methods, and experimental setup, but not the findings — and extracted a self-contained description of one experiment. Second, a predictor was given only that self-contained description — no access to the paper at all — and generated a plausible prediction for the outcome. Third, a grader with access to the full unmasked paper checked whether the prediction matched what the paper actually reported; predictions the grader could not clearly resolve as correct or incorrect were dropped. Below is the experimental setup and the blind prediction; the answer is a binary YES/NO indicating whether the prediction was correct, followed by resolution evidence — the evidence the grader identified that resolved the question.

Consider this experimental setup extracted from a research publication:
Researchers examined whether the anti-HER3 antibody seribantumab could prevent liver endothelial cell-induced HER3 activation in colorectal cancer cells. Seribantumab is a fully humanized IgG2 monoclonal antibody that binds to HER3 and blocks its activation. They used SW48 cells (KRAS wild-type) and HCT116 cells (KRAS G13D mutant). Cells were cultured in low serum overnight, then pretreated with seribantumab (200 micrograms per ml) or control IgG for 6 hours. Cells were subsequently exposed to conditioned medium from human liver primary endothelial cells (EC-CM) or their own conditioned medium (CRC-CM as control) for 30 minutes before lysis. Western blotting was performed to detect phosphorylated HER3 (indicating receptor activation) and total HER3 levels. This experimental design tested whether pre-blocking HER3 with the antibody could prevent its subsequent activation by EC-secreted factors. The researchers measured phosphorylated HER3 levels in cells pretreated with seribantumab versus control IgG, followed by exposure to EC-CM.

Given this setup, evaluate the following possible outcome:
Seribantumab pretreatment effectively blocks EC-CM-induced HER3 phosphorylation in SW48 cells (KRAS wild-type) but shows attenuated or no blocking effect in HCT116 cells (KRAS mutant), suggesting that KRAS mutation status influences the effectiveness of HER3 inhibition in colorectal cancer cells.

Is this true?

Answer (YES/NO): NO